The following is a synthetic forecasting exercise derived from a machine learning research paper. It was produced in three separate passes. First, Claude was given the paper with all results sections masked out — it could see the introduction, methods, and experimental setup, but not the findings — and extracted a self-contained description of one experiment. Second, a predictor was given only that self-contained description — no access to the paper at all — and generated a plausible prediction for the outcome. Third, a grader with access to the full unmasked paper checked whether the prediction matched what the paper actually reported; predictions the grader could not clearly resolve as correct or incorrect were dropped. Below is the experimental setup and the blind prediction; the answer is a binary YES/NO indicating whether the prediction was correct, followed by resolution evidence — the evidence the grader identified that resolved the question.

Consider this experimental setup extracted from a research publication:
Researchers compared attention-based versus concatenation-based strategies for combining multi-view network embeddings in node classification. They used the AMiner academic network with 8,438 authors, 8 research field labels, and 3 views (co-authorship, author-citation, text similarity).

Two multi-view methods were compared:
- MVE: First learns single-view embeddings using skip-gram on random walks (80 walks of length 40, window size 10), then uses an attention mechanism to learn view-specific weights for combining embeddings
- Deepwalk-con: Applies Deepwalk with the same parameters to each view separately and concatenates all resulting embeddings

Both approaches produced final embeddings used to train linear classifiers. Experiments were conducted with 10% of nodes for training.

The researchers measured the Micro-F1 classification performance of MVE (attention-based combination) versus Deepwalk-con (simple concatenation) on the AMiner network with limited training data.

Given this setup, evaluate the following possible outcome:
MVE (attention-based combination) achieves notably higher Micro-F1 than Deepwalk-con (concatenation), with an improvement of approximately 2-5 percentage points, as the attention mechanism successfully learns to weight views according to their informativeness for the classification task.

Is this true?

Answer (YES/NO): NO